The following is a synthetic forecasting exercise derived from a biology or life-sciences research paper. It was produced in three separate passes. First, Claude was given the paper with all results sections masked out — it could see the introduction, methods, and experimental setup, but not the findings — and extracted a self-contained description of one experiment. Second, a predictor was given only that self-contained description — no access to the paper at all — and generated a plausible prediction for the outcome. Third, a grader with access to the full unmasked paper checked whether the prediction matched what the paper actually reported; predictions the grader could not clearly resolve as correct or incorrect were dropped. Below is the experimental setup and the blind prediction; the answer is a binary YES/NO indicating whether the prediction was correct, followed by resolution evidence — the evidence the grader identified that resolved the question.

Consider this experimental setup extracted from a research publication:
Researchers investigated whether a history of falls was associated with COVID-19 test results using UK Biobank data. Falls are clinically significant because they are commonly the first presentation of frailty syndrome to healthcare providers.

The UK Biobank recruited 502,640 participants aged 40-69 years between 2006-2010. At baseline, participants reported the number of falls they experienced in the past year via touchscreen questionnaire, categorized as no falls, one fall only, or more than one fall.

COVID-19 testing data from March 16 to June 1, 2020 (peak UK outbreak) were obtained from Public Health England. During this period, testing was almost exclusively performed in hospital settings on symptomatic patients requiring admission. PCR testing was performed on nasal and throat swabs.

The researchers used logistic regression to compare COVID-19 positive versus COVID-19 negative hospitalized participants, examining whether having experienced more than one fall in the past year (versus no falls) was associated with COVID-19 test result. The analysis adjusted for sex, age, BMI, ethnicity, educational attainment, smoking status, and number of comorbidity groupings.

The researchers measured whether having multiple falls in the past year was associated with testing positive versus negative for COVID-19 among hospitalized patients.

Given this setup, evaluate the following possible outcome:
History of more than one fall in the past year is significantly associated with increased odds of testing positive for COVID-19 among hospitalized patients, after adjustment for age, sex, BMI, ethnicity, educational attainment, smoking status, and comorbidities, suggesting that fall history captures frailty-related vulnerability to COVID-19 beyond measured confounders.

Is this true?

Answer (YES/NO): NO